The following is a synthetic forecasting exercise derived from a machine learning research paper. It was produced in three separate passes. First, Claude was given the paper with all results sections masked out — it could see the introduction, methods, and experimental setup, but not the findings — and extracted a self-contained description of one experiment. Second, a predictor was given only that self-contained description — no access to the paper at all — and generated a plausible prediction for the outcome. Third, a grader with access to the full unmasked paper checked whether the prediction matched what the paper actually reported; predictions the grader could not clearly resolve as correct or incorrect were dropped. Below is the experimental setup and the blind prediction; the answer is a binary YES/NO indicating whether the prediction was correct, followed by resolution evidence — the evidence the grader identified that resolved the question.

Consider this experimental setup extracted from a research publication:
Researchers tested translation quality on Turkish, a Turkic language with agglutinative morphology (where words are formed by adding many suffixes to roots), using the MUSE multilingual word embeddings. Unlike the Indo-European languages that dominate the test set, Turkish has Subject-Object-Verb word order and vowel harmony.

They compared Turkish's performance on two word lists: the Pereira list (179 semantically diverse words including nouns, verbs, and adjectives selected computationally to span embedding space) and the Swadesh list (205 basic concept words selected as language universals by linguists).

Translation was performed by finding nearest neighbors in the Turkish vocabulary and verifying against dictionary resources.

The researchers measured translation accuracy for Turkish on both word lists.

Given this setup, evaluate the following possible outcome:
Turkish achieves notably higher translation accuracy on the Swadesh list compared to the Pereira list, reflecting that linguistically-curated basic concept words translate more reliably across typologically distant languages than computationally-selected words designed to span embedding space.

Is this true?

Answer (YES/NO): NO